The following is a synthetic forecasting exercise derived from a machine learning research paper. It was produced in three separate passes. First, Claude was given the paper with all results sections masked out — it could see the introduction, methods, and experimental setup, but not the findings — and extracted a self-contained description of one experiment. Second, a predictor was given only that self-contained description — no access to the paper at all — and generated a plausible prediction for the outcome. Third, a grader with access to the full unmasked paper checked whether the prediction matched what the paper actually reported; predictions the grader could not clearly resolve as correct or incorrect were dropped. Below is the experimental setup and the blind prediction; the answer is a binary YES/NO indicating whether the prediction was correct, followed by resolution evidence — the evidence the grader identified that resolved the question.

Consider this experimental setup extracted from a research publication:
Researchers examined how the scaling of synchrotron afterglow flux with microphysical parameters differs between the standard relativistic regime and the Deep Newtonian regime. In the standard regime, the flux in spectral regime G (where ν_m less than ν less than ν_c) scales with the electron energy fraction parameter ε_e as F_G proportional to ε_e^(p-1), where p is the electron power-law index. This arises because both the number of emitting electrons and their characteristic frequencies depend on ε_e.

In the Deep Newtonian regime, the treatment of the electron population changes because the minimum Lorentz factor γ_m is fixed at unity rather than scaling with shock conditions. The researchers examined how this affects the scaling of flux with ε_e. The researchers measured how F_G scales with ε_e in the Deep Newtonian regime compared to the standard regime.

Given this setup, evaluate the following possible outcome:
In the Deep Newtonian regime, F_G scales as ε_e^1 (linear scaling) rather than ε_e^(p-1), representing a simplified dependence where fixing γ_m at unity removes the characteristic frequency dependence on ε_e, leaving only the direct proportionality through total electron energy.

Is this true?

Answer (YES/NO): YES